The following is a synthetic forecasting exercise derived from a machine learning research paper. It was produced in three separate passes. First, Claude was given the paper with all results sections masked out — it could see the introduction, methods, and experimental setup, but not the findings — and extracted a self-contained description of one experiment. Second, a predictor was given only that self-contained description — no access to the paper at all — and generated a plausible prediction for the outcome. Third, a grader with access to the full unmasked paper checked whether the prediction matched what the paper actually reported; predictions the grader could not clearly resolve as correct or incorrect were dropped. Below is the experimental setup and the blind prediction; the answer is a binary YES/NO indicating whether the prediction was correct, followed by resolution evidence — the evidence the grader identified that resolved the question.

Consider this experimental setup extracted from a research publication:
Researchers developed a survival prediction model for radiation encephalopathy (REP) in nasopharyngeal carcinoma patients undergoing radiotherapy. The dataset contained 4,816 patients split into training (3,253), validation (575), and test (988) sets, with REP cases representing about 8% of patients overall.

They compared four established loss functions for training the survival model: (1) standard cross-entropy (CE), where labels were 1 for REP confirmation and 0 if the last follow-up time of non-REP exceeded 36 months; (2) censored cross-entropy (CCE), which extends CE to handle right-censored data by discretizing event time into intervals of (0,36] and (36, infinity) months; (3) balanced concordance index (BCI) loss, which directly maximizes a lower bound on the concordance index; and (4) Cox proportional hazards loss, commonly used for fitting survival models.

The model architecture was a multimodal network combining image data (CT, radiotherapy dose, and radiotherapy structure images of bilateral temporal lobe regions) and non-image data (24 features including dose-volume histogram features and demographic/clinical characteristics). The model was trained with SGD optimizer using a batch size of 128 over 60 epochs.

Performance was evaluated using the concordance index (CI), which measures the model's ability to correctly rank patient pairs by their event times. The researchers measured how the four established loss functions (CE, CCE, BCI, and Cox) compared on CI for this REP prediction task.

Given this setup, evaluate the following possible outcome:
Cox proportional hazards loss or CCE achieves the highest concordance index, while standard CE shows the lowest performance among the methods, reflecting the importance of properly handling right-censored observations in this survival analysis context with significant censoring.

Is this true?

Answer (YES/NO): YES